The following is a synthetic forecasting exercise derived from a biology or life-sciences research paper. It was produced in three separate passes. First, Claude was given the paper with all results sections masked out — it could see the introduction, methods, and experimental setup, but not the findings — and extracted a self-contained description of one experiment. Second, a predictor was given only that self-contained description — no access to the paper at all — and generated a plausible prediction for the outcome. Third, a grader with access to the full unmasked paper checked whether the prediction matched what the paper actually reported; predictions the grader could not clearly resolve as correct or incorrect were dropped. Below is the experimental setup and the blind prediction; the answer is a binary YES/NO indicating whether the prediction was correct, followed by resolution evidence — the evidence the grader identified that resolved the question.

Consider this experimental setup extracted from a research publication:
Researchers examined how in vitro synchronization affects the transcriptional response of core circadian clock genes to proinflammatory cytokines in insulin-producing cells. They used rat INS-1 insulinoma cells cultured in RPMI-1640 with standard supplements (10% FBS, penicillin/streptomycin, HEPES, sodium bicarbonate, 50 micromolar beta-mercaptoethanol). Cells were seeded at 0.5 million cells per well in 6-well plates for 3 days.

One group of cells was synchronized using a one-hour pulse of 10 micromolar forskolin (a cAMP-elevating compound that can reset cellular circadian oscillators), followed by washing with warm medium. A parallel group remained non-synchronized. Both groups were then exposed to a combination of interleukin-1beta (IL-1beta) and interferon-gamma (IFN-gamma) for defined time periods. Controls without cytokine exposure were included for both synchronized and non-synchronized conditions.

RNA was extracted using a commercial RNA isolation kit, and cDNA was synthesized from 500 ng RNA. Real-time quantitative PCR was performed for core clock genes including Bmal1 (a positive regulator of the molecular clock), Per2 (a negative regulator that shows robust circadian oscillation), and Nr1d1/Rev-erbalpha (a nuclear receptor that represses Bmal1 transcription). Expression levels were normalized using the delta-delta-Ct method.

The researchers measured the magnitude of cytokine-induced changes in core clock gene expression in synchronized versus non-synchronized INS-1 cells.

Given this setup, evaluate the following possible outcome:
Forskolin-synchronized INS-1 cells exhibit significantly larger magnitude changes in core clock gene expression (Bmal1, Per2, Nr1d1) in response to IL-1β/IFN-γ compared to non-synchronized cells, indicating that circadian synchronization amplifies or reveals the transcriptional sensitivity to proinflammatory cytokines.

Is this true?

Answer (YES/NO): YES